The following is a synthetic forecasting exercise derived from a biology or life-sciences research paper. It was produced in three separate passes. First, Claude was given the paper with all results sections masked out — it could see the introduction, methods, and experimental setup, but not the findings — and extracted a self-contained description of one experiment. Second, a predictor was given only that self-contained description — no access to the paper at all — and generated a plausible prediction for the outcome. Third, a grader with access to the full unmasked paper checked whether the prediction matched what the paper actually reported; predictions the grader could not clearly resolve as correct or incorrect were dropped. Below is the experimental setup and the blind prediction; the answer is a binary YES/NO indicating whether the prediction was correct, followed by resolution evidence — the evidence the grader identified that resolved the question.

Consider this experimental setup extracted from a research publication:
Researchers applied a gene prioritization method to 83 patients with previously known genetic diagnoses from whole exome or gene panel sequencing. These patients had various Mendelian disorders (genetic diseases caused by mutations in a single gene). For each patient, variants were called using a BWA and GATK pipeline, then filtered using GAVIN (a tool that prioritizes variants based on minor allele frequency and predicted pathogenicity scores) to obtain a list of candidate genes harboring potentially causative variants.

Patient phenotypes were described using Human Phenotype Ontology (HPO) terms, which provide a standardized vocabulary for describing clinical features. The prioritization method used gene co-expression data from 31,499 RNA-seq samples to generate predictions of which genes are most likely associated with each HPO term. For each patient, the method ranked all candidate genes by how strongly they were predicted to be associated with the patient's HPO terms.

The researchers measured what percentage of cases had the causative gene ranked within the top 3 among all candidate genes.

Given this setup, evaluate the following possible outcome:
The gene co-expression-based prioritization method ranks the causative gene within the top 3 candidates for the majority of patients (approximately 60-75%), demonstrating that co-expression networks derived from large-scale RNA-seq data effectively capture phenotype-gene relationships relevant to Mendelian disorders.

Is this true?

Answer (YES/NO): NO